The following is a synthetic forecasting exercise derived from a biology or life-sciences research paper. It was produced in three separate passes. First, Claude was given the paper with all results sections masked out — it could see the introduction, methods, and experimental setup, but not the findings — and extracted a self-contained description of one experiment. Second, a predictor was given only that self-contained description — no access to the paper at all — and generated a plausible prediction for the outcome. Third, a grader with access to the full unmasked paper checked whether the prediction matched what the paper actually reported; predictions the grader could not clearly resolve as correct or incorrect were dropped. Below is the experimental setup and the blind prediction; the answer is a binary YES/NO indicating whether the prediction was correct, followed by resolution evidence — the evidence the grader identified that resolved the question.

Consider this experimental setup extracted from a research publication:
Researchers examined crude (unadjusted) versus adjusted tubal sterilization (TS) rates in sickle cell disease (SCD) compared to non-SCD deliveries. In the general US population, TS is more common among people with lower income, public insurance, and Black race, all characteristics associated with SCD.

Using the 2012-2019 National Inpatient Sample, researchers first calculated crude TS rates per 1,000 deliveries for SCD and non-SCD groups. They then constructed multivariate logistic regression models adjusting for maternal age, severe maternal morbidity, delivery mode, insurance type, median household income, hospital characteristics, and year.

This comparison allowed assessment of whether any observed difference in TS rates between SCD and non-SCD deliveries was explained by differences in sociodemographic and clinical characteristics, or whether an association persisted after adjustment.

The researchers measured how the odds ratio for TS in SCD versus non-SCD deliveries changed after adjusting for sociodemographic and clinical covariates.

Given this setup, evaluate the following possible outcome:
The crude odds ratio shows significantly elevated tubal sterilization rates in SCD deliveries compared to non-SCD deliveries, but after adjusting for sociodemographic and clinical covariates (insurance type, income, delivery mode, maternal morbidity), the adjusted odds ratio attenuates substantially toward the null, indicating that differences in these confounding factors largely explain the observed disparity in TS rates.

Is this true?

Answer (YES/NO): NO